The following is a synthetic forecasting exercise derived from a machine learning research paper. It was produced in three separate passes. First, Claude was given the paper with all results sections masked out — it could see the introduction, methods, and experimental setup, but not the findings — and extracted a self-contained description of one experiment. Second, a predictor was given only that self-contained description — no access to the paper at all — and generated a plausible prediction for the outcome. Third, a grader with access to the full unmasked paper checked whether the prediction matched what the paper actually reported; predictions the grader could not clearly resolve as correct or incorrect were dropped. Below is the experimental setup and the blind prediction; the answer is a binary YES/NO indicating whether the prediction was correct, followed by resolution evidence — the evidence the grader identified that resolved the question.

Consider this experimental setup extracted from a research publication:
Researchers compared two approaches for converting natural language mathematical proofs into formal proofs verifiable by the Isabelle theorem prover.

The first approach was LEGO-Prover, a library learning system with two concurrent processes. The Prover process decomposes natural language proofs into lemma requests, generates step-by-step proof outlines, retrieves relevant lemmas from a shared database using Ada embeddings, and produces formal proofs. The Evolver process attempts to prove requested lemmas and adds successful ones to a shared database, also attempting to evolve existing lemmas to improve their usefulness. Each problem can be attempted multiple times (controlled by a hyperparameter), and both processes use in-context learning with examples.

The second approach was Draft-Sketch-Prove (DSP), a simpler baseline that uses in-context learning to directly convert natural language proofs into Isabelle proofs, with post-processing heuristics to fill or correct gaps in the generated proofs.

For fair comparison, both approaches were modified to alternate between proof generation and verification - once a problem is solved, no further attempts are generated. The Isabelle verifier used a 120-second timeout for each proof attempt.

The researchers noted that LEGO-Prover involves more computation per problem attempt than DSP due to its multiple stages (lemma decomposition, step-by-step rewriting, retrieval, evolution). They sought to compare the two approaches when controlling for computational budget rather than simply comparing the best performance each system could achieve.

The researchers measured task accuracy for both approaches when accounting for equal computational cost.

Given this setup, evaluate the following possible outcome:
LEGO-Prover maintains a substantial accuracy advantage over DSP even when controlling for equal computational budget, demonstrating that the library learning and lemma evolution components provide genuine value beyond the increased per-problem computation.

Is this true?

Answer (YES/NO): NO